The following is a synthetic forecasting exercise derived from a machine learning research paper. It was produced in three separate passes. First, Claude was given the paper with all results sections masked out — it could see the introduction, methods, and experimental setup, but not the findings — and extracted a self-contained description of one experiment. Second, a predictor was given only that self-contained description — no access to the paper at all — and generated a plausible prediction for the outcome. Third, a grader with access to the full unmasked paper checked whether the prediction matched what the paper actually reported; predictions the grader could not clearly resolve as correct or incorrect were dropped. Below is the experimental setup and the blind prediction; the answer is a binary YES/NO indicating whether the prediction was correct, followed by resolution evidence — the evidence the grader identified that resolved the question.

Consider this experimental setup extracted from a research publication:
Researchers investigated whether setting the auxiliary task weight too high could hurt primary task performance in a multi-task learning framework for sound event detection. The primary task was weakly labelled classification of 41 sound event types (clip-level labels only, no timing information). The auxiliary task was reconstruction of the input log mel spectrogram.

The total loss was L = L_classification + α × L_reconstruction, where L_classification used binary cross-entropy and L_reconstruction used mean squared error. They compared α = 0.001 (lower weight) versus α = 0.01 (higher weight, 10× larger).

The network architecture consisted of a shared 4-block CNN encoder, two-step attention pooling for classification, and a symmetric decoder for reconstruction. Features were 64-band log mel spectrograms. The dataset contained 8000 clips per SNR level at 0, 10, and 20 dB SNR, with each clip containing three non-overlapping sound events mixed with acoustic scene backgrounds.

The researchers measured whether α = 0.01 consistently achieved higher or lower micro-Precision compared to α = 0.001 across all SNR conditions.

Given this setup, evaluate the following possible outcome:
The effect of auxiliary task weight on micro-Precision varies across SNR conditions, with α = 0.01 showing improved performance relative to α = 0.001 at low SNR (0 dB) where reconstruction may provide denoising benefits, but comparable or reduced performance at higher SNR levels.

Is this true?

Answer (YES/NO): NO